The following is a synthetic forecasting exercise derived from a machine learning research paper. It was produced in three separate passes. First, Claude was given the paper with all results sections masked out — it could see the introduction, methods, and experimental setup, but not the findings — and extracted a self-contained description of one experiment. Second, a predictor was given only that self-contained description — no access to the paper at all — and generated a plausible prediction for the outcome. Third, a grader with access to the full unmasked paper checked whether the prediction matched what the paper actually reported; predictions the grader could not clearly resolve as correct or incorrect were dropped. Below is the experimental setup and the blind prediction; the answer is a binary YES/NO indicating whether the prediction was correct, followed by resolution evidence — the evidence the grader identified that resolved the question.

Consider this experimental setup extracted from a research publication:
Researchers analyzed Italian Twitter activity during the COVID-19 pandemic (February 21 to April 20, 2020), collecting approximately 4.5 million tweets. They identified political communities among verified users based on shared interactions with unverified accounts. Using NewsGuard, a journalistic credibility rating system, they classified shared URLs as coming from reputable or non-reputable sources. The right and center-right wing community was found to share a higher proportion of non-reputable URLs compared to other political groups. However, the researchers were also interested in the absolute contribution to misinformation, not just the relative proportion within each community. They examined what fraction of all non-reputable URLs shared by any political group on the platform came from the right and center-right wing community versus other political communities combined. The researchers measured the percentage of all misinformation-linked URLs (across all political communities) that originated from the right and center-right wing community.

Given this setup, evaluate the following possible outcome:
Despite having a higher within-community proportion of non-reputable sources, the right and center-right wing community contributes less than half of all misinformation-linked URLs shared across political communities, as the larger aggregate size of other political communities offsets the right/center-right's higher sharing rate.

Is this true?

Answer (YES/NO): NO